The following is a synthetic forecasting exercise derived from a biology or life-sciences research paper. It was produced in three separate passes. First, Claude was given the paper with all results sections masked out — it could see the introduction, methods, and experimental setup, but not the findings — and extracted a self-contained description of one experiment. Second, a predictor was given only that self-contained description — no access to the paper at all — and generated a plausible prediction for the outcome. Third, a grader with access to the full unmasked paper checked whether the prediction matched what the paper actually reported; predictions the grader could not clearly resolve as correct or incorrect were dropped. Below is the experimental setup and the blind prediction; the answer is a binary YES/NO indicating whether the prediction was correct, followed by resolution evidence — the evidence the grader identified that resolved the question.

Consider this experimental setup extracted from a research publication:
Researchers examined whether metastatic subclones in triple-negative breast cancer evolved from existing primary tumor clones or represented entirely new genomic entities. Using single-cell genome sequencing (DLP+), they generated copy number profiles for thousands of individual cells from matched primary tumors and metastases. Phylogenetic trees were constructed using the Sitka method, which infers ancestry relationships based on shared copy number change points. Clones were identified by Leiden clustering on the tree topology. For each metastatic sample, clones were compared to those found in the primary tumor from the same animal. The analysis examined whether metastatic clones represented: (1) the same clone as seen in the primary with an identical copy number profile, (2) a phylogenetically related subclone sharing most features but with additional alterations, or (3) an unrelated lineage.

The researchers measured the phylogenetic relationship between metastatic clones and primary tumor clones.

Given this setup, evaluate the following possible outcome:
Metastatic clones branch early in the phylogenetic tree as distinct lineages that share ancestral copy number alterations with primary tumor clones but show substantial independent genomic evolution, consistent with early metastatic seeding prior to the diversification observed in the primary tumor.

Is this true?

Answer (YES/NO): NO